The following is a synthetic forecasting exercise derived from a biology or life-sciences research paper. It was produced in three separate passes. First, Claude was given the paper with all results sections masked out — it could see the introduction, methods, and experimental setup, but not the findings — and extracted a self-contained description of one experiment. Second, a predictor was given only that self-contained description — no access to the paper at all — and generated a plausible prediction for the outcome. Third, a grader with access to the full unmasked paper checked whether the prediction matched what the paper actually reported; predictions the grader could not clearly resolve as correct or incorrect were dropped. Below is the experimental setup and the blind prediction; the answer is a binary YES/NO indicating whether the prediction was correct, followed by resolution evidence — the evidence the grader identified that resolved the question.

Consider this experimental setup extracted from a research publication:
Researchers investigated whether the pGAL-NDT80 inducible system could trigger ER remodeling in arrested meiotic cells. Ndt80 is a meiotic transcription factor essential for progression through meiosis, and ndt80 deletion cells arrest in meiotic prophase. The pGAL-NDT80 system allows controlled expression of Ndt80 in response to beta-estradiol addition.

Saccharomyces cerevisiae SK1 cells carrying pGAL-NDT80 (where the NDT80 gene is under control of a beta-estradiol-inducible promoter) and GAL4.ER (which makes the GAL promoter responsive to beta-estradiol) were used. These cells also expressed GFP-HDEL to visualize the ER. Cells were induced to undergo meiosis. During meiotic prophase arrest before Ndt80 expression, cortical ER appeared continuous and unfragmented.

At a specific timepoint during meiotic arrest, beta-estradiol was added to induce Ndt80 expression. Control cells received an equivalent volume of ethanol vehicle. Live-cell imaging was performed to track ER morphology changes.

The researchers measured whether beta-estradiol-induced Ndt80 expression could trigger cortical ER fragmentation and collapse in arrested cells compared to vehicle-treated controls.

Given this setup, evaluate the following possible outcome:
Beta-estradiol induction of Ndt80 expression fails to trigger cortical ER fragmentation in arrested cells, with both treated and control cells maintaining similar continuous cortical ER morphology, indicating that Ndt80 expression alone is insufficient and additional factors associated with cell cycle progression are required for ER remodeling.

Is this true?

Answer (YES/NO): NO